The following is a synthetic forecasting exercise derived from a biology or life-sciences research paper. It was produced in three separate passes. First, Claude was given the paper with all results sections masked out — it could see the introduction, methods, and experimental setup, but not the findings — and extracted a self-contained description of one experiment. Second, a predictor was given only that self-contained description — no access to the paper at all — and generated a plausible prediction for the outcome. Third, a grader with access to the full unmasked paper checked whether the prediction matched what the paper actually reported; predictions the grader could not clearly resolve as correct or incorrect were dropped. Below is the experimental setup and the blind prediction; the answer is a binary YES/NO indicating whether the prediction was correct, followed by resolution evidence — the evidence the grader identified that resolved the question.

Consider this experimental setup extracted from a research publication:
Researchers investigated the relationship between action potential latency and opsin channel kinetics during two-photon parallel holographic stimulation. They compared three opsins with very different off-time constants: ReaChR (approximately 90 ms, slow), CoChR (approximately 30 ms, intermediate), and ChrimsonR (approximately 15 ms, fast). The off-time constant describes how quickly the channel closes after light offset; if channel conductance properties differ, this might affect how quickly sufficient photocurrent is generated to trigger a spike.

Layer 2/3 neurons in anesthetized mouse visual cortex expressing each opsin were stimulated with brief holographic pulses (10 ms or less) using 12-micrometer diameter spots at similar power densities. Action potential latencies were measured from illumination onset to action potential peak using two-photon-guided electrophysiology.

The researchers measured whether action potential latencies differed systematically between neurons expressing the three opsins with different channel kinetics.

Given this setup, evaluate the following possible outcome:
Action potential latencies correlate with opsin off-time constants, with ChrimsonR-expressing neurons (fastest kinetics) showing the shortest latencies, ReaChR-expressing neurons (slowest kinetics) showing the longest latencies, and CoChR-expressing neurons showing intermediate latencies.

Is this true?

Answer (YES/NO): NO